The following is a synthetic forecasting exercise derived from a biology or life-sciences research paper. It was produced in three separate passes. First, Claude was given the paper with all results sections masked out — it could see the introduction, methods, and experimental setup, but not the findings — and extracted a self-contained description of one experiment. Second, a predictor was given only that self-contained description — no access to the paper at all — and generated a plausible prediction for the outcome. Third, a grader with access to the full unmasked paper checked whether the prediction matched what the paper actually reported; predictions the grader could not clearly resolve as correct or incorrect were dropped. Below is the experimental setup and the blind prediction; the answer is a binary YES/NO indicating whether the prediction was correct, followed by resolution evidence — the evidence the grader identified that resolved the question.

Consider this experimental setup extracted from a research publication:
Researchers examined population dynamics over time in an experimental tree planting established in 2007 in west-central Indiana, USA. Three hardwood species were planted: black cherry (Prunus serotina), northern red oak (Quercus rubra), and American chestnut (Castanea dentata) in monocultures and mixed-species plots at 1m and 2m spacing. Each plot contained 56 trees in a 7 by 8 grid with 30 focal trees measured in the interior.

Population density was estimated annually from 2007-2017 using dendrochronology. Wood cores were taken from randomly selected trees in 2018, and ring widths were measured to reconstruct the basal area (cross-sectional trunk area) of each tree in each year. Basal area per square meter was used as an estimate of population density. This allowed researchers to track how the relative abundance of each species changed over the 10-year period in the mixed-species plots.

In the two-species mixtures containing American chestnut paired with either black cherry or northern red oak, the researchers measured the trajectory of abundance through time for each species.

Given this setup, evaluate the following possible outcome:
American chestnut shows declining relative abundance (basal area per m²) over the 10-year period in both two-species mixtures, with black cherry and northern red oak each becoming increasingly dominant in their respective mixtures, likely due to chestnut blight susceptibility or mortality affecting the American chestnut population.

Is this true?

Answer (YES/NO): NO